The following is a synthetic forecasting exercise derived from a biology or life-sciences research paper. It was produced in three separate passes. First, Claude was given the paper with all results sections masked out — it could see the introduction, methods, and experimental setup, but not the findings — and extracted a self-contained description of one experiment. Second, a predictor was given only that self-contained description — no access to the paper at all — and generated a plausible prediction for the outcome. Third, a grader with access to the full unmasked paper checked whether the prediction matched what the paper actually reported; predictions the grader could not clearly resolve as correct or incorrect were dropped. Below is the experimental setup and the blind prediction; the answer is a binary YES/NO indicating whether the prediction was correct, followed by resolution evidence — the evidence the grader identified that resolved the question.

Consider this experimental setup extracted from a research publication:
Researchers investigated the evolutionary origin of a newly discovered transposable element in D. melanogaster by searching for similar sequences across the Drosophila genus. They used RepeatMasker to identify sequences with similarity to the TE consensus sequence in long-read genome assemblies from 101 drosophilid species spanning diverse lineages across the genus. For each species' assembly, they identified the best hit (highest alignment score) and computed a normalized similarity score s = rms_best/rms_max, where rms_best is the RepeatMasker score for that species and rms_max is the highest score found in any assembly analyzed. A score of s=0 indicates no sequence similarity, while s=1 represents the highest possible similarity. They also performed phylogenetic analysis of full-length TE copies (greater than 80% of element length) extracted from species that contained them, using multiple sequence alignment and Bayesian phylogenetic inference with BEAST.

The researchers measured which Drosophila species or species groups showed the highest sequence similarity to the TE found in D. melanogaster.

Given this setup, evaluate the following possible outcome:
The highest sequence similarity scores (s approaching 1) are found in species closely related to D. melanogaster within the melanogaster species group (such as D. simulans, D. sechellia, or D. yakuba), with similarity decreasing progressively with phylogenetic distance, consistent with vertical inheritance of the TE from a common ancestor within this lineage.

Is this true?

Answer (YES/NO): NO